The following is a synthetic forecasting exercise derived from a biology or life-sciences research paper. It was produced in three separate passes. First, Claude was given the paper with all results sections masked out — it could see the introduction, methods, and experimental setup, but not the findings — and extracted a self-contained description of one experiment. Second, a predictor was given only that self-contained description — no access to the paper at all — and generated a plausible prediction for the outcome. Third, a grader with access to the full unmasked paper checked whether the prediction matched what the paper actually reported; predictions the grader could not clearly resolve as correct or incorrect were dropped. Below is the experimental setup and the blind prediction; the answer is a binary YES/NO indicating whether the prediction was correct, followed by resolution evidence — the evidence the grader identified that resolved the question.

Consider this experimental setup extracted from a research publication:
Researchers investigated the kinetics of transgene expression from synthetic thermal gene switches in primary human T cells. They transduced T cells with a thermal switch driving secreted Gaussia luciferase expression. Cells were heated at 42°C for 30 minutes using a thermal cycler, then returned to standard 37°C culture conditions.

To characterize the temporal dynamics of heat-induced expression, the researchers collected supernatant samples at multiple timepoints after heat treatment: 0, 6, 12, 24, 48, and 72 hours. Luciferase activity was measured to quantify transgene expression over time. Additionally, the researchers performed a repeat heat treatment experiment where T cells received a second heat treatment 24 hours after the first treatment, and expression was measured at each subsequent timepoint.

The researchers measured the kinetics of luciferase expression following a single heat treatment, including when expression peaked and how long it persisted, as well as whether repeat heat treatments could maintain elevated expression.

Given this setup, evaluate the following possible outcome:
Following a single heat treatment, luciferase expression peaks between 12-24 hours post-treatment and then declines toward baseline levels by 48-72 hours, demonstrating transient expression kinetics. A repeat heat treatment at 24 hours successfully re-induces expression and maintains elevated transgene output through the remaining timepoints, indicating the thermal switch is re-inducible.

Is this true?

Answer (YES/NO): NO